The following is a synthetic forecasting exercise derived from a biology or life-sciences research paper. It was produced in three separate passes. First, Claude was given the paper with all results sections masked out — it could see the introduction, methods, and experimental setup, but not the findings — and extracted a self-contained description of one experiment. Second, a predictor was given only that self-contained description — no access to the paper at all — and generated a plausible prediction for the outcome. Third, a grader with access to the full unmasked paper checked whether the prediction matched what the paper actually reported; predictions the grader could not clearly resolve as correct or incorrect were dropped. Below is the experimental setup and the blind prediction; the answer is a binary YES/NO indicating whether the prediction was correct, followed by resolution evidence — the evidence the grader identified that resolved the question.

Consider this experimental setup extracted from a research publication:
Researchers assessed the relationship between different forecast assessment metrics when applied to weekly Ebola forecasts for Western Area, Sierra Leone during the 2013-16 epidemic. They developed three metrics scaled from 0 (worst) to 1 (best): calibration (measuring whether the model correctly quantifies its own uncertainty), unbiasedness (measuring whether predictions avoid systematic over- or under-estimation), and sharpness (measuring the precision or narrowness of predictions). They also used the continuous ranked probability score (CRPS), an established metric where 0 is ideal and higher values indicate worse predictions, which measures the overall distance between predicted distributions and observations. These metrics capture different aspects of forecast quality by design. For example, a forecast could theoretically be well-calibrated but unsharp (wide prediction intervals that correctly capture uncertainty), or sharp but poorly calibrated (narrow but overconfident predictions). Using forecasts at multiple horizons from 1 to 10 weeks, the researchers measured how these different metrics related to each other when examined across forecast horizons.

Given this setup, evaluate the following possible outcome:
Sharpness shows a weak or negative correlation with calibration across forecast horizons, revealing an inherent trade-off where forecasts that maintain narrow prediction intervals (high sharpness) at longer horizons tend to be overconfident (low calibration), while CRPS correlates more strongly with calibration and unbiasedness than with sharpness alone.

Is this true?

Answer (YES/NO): NO